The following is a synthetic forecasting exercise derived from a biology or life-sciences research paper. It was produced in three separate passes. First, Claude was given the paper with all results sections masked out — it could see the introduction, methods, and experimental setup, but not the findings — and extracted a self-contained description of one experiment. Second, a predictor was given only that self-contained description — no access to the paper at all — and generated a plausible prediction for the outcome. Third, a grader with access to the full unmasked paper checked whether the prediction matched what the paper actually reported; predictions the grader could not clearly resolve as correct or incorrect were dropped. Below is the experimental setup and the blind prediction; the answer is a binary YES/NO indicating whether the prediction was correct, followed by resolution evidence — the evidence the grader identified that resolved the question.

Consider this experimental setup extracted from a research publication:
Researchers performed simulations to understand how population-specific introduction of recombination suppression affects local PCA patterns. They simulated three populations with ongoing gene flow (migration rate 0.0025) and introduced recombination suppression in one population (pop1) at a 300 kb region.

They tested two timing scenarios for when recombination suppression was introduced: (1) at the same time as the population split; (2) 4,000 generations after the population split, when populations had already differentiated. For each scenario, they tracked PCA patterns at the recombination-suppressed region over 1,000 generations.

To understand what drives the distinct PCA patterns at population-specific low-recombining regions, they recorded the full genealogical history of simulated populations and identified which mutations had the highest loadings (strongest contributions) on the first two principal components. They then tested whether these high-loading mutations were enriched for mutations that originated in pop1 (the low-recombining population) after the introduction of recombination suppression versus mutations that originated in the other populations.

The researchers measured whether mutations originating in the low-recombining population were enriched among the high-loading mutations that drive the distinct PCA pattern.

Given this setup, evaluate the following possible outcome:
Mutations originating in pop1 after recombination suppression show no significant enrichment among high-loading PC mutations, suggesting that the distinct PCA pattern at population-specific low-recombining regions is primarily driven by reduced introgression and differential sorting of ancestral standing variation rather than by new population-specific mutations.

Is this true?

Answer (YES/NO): NO